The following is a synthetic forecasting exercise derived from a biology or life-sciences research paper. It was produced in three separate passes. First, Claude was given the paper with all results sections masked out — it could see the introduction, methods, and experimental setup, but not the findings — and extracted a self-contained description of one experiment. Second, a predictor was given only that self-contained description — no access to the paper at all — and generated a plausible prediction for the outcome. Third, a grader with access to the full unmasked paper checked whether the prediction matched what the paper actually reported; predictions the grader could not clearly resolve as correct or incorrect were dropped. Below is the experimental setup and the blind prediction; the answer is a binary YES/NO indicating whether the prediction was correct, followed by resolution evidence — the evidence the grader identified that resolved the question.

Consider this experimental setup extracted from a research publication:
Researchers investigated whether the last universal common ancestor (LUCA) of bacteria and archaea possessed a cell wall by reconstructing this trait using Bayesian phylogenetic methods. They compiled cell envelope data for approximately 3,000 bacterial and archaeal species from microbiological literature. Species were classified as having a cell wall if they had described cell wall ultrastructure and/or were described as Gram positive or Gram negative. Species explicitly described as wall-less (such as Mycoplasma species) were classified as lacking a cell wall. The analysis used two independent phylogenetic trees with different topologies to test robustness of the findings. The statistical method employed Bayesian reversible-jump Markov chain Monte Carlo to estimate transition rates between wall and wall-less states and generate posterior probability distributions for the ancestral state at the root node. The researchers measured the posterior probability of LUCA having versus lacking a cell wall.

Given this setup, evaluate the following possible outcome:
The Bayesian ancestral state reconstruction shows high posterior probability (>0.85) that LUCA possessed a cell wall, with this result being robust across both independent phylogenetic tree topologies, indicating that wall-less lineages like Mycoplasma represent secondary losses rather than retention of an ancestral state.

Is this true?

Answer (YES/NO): YES